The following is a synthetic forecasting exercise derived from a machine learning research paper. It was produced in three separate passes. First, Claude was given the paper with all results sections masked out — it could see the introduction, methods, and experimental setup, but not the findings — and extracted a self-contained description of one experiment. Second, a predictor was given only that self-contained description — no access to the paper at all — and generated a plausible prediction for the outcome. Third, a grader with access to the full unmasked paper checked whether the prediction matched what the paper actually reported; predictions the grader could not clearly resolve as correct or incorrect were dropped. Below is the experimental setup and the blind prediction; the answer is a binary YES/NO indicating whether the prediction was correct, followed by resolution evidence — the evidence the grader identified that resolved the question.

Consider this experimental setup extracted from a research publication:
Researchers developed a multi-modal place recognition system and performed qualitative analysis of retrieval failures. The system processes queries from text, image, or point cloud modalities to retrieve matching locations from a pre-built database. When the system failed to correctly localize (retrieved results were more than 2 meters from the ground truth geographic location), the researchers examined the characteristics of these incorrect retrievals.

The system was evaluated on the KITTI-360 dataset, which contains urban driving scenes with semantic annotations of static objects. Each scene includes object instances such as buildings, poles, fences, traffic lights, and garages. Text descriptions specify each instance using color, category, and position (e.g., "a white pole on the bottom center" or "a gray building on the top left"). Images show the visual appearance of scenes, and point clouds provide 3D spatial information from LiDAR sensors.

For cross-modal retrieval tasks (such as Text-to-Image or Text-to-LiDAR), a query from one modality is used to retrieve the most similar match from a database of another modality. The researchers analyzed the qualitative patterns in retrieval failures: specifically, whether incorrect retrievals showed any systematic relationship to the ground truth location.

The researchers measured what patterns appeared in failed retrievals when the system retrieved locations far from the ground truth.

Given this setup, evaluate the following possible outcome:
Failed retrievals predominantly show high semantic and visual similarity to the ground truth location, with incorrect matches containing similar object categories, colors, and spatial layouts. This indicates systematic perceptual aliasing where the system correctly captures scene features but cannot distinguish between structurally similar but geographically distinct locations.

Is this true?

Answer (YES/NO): YES